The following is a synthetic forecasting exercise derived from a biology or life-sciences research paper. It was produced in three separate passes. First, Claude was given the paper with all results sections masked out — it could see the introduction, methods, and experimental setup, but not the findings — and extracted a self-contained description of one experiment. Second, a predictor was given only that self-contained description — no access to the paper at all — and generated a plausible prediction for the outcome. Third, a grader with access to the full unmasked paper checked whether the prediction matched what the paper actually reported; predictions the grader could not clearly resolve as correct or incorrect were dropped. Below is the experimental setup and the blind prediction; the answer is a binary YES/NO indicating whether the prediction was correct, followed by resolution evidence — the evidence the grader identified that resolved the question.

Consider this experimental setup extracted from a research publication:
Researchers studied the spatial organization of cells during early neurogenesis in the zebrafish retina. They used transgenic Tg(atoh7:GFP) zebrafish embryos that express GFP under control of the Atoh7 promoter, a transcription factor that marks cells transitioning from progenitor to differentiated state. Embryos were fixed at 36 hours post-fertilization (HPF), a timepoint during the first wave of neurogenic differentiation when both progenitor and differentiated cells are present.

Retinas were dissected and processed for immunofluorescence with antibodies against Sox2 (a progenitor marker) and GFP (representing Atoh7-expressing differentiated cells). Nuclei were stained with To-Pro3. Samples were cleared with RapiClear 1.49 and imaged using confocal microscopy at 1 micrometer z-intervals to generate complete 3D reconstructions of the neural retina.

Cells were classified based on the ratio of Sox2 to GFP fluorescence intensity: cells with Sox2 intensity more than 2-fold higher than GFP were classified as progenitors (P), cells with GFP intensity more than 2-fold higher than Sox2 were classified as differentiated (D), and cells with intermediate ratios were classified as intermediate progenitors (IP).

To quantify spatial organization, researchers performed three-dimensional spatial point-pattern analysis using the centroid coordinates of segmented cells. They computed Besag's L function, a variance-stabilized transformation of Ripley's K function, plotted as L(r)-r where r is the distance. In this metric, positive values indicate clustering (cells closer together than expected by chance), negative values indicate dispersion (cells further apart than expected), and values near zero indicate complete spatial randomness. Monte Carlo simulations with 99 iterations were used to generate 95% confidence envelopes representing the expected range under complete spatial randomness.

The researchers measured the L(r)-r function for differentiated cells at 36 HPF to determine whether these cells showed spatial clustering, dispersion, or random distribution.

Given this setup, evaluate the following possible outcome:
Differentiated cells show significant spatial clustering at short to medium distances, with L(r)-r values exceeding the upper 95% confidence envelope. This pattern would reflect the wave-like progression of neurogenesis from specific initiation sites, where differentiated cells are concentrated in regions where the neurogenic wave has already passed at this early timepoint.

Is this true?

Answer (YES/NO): YES